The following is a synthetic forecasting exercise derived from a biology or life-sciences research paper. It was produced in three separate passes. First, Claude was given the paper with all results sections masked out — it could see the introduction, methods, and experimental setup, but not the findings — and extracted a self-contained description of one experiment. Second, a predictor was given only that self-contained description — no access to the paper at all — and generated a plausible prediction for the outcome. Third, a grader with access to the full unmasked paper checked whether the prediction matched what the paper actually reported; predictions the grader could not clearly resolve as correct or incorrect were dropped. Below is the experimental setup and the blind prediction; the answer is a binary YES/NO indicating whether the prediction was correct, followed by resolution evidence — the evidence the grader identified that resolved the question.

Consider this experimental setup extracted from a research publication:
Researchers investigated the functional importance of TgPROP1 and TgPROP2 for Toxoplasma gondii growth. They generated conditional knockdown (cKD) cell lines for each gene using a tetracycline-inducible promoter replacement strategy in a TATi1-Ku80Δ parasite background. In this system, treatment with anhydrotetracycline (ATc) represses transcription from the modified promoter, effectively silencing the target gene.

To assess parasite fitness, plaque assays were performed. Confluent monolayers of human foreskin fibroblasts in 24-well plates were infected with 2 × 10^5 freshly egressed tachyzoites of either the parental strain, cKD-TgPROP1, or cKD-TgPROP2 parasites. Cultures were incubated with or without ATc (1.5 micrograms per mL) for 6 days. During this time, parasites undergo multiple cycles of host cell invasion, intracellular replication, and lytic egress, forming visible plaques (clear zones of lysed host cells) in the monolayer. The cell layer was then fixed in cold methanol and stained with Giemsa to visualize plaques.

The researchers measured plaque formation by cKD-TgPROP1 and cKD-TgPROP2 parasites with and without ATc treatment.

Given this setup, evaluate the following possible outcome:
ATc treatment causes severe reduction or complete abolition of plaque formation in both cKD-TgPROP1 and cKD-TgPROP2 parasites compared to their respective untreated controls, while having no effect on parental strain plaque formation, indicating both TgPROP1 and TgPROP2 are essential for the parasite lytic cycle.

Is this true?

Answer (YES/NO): NO